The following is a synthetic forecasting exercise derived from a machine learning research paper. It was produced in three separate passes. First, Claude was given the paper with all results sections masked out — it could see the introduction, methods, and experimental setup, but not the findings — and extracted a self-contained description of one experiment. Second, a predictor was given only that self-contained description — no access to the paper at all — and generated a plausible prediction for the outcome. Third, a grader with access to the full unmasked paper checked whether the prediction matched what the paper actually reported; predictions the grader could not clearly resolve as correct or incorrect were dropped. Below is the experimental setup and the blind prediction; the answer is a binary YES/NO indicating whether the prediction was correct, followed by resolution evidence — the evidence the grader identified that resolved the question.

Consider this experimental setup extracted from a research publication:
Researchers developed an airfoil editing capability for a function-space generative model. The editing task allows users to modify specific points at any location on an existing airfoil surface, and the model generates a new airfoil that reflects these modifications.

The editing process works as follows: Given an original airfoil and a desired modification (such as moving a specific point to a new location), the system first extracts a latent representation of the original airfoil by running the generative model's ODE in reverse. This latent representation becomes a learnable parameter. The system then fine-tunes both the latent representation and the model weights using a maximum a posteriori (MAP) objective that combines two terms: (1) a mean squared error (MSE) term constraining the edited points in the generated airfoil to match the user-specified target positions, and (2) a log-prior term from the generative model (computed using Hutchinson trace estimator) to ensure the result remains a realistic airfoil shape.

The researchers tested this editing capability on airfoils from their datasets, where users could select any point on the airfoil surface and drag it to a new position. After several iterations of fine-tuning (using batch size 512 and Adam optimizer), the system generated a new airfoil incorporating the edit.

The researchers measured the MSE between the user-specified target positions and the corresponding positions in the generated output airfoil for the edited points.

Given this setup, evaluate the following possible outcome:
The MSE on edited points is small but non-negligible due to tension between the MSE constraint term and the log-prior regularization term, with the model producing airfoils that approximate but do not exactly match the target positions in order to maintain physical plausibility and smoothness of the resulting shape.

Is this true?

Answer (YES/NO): NO